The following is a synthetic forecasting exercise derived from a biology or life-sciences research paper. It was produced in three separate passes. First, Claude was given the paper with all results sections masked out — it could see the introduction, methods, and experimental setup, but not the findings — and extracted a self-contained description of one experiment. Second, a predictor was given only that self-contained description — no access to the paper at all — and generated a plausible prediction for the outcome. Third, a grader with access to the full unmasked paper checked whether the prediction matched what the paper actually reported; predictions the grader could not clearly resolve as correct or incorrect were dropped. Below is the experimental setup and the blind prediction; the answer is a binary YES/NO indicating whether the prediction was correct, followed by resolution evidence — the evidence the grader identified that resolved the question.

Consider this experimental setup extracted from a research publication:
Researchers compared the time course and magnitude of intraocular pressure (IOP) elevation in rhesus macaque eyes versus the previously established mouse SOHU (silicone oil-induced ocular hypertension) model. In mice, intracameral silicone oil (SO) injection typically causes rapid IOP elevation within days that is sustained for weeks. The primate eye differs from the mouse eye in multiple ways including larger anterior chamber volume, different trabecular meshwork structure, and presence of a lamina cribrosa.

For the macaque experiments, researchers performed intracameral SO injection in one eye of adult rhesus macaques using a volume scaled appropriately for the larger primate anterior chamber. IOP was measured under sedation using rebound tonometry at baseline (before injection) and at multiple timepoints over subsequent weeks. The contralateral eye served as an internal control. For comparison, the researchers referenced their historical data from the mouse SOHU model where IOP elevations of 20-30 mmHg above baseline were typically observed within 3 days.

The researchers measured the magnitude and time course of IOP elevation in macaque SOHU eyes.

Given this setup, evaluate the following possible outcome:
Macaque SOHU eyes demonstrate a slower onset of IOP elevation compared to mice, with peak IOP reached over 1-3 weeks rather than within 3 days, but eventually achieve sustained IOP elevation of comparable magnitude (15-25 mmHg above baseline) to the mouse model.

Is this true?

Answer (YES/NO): NO